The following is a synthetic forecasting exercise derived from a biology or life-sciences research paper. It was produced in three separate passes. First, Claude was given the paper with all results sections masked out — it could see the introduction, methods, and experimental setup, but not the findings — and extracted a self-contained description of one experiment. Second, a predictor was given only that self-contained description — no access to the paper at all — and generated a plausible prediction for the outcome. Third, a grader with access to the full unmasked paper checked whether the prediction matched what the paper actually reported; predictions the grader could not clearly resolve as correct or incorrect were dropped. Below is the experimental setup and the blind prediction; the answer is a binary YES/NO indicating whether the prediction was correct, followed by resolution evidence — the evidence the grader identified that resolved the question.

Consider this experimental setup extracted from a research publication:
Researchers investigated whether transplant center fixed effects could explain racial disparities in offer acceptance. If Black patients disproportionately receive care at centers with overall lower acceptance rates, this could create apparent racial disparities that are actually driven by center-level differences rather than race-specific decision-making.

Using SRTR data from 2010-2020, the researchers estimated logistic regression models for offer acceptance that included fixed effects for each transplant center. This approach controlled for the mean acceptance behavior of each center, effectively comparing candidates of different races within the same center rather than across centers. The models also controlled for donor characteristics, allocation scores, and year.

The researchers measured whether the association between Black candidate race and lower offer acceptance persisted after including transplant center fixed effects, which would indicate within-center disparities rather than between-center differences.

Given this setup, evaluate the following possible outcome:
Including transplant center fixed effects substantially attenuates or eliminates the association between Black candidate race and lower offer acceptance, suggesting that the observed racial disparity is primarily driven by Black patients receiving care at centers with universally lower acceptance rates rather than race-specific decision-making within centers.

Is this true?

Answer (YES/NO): NO